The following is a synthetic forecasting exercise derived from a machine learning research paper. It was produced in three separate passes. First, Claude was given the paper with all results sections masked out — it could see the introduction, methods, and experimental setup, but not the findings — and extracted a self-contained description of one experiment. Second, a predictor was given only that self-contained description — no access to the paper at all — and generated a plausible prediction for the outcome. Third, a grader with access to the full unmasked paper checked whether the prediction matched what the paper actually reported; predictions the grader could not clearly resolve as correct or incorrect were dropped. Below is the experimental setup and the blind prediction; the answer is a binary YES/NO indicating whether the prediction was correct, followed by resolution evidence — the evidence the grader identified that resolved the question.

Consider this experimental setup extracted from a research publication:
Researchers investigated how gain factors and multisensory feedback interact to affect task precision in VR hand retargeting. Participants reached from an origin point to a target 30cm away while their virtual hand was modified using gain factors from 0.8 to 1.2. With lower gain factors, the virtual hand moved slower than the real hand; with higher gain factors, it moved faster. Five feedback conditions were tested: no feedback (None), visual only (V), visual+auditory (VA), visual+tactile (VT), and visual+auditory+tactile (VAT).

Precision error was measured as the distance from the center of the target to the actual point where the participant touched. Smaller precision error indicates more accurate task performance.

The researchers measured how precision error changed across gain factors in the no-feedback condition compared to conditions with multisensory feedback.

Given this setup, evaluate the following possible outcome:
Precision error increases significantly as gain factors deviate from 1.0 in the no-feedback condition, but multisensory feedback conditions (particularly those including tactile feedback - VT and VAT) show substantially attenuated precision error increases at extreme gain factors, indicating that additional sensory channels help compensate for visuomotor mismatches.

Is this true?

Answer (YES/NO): NO